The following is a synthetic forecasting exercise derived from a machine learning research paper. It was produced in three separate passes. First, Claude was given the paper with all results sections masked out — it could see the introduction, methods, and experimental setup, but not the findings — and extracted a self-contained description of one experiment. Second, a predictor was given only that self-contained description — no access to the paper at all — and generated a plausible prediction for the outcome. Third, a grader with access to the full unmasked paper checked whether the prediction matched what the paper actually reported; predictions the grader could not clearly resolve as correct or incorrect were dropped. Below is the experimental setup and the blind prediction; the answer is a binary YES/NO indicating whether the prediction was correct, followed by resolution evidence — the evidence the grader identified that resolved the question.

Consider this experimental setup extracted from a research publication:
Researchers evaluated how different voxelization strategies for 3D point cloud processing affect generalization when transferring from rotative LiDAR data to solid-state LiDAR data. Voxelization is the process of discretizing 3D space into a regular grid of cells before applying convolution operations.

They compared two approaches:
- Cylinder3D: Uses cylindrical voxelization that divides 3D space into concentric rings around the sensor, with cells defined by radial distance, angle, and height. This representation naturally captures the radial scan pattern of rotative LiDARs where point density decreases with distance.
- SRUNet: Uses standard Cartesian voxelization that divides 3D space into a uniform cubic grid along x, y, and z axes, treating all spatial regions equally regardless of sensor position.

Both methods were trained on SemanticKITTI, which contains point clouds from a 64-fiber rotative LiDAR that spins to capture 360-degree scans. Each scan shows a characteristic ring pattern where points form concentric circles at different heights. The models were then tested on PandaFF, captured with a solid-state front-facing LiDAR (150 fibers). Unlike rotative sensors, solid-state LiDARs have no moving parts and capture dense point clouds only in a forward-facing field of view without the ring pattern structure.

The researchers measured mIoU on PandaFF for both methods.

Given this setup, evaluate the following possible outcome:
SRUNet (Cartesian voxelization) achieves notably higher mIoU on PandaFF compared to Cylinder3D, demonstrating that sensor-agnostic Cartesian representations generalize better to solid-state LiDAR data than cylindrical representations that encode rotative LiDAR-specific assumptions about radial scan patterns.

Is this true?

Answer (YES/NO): YES